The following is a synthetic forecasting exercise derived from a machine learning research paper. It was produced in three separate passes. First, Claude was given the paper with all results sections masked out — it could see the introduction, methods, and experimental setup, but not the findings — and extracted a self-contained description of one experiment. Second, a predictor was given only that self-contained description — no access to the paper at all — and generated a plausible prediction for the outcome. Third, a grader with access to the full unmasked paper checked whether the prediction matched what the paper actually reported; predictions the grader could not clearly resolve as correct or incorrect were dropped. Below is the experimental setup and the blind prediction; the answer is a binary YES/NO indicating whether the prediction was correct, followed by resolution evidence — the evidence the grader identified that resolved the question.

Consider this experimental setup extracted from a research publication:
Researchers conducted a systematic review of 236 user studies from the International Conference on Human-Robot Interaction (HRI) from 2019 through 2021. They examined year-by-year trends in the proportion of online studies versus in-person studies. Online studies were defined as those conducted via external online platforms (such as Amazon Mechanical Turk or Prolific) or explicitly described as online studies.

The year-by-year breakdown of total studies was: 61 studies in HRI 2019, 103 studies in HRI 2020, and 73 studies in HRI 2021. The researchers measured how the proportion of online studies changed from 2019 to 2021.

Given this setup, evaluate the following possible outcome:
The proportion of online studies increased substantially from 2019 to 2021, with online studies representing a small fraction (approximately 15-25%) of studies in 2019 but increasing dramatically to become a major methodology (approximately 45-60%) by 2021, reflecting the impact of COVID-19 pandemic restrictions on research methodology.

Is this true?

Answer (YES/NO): YES